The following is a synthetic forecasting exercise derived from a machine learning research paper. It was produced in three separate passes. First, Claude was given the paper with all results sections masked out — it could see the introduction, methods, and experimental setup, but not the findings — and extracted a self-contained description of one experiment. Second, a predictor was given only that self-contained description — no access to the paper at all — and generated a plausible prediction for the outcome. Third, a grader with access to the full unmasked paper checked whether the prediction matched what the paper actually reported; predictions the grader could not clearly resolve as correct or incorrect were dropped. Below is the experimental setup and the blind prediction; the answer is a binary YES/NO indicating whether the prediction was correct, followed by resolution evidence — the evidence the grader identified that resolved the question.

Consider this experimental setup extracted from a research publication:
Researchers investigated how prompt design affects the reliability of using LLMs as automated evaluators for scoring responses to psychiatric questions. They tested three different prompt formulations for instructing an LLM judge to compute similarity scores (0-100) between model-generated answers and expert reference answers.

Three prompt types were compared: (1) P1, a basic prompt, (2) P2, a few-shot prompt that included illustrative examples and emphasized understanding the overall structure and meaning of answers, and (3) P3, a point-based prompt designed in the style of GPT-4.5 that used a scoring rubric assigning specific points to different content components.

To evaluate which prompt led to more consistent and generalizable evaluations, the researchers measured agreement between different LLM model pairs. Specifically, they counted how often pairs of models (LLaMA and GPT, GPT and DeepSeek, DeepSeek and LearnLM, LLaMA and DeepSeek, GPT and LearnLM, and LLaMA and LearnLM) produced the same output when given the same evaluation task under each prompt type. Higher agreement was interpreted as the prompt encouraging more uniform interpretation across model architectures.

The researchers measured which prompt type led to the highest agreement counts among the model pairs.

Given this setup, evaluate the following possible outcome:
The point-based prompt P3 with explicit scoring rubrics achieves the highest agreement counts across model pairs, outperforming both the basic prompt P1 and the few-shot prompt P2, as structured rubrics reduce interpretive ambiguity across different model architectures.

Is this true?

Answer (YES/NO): NO